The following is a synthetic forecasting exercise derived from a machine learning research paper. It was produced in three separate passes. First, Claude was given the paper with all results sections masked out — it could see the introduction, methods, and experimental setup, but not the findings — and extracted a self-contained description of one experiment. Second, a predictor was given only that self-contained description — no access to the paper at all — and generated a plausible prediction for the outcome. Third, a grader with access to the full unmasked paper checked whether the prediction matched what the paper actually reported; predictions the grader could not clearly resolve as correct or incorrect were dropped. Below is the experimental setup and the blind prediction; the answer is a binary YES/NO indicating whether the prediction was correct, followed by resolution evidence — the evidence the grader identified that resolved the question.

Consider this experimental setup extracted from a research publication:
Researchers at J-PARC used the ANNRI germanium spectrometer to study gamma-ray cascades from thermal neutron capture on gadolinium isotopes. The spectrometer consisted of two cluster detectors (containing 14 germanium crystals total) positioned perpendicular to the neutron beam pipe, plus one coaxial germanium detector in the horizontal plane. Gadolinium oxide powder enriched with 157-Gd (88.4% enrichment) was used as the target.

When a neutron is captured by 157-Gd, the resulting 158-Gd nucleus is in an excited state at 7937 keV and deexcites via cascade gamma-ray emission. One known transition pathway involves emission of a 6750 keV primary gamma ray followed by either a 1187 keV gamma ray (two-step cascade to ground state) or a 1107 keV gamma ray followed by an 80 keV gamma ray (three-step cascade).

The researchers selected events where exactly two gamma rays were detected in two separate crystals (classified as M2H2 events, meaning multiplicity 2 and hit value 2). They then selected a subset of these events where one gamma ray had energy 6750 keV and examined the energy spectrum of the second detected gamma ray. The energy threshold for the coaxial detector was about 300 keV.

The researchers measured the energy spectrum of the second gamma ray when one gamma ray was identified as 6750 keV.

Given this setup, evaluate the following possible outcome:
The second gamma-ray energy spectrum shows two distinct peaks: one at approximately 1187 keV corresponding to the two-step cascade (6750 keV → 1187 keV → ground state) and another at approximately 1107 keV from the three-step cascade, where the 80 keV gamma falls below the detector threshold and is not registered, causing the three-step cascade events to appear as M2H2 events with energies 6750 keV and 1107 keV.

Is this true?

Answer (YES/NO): YES